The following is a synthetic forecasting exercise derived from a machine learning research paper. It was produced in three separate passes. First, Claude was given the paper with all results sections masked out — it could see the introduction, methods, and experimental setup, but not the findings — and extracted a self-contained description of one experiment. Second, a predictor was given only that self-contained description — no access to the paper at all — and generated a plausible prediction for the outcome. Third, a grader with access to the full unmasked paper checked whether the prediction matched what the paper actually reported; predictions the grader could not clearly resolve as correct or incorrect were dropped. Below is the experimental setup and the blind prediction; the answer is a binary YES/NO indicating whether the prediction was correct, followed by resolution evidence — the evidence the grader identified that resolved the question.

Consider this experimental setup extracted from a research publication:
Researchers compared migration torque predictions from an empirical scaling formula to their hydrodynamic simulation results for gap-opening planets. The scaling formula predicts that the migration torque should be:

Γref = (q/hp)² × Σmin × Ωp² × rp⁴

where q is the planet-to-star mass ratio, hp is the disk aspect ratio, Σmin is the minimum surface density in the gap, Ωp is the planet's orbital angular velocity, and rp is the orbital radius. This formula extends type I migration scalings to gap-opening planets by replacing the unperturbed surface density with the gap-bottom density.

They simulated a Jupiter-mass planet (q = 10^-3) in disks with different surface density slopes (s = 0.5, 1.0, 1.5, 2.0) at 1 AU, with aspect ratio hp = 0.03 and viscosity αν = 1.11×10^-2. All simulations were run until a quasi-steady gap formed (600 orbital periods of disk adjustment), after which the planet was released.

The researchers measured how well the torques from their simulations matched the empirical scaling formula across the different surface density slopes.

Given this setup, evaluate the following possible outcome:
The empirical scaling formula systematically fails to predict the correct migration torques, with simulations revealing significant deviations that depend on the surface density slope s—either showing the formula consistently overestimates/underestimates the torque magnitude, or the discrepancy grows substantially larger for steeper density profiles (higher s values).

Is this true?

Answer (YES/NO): YES